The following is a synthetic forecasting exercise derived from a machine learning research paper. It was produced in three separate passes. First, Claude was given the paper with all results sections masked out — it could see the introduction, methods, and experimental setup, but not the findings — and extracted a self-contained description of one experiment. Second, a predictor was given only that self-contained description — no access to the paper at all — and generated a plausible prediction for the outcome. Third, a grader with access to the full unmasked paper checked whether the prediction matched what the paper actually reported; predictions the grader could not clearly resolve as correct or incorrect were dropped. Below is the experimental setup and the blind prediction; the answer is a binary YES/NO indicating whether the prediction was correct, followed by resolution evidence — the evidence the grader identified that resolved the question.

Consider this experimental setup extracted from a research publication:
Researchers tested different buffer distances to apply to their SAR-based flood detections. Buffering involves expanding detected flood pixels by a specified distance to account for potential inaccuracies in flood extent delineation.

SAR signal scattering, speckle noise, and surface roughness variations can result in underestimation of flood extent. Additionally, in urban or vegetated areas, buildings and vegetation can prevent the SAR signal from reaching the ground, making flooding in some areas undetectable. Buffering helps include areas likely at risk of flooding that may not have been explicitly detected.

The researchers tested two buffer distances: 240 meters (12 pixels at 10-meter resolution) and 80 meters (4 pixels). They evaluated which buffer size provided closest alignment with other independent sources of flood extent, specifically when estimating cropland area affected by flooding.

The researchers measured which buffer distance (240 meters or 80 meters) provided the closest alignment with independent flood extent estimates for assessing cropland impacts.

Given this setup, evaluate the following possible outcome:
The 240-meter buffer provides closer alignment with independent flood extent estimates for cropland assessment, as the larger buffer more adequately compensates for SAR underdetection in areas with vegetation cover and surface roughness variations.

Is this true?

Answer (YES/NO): NO